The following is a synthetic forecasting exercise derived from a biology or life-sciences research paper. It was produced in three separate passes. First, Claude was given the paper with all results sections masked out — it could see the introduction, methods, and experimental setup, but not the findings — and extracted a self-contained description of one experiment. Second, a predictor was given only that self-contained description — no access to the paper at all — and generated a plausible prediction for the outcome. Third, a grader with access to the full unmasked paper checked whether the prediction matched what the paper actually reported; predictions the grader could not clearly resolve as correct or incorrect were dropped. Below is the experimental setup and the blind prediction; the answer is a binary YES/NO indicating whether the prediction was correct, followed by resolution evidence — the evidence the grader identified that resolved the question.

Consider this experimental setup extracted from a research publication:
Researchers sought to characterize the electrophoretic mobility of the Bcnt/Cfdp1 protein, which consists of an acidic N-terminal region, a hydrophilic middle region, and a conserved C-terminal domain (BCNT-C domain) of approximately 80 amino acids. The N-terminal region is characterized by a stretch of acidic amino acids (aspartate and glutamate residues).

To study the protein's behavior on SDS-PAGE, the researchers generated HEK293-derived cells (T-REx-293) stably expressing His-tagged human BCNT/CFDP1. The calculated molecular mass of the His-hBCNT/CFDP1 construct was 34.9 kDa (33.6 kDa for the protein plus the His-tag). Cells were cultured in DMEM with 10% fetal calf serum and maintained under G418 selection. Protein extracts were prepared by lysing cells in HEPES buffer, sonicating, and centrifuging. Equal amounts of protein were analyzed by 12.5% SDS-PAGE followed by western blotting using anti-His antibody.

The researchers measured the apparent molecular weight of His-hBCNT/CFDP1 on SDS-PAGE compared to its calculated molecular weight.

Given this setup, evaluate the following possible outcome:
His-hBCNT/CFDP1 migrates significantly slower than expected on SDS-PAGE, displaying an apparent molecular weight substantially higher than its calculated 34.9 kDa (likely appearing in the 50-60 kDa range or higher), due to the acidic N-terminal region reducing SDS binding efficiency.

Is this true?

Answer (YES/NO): YES